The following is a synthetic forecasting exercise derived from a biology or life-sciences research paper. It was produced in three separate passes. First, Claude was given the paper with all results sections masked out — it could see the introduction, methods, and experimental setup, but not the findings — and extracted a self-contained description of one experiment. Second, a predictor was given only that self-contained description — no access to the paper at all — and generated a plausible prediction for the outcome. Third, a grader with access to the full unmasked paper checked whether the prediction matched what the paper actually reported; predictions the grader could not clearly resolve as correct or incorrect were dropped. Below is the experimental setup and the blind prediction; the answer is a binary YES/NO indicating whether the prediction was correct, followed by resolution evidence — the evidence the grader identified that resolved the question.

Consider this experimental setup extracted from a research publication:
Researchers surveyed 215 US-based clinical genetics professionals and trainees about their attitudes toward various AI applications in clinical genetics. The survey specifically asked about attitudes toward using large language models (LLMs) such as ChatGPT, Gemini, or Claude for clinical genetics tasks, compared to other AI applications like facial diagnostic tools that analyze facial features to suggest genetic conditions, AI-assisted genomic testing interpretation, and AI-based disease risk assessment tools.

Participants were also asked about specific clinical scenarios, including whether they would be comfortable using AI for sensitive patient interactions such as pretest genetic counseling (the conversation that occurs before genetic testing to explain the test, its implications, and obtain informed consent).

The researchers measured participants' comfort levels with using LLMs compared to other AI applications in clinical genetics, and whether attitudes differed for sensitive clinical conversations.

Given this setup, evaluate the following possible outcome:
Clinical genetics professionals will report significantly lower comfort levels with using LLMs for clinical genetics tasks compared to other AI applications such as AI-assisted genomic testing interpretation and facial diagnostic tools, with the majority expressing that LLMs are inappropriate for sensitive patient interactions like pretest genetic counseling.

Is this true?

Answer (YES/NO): NO